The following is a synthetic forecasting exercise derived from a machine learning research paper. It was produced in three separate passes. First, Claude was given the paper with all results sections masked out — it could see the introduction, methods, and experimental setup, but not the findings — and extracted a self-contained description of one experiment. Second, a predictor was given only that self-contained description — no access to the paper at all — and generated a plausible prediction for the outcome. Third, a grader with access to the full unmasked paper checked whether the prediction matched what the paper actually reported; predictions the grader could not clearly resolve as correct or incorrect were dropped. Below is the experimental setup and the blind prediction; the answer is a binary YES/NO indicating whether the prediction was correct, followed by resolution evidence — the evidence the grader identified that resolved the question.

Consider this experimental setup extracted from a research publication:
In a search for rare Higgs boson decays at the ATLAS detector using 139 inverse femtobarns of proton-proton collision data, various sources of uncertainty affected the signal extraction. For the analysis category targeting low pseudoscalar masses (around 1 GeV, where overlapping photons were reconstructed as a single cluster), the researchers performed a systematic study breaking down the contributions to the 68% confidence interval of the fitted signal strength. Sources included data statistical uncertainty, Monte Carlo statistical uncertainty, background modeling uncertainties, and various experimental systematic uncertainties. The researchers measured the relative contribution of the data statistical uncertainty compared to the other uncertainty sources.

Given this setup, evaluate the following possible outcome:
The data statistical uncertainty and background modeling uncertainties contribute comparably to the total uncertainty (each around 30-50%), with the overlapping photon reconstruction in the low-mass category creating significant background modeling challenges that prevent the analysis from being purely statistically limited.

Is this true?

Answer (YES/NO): NO